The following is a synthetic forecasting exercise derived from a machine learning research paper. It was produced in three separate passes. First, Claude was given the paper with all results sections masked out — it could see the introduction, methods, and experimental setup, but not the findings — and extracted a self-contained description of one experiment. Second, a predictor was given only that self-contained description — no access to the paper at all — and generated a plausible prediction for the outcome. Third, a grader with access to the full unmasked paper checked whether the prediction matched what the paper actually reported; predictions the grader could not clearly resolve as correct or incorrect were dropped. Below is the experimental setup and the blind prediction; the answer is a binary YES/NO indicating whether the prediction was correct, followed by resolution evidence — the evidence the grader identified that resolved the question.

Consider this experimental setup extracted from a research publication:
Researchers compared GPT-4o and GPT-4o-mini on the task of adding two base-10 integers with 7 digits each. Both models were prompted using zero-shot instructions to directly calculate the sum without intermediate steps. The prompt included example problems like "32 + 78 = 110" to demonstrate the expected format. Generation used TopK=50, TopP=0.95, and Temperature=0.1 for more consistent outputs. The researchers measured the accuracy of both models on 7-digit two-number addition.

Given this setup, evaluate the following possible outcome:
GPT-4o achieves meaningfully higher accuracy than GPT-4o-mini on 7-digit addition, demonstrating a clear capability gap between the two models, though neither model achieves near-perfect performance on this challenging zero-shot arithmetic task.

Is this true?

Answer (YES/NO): NO